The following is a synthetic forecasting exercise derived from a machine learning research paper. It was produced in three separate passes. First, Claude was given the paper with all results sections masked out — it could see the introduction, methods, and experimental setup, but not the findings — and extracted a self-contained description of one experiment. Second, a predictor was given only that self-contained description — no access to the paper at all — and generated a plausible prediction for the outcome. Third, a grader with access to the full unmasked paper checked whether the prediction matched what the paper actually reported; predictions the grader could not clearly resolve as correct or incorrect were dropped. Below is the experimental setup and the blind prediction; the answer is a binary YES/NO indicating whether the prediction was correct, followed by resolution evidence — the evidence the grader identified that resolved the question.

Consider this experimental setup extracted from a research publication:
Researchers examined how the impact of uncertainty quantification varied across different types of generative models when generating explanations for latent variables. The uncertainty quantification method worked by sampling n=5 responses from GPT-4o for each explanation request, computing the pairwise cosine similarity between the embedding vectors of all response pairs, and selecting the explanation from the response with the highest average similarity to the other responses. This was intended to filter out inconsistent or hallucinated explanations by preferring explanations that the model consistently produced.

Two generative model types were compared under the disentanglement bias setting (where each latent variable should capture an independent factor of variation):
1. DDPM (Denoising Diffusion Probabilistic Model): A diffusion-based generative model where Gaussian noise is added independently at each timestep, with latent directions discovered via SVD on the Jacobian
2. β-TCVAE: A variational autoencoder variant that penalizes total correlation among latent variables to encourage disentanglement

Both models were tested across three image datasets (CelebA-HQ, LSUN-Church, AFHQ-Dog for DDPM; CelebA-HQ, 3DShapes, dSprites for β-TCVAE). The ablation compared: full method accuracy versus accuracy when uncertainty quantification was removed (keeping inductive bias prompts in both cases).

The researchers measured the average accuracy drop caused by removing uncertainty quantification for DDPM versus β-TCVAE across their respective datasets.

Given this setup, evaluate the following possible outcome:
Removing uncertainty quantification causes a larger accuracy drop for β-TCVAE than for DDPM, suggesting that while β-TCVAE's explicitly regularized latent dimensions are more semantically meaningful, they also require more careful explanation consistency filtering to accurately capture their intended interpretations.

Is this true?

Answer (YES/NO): YES